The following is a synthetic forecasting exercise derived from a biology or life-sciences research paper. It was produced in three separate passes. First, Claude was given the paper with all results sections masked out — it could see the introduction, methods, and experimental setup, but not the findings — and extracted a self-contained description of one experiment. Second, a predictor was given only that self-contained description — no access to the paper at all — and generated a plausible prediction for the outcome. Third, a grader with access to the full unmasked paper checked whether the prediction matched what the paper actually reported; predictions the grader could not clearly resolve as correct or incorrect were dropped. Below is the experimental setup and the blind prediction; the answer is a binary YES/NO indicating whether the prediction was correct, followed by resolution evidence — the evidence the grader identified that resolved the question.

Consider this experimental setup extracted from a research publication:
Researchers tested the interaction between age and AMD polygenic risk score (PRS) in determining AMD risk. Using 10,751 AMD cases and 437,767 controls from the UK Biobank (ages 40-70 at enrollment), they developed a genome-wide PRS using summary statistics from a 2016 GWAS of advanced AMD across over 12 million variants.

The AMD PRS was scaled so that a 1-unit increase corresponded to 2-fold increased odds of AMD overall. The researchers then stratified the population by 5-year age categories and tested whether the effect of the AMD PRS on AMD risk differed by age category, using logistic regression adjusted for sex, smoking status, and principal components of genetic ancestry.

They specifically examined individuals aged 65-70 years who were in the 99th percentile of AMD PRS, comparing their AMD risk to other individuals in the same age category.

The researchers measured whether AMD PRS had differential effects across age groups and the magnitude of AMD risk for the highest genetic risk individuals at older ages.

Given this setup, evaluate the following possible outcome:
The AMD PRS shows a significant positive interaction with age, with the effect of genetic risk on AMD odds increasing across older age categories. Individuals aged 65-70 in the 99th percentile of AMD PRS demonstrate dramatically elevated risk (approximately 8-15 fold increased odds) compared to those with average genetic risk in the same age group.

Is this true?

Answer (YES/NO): NO